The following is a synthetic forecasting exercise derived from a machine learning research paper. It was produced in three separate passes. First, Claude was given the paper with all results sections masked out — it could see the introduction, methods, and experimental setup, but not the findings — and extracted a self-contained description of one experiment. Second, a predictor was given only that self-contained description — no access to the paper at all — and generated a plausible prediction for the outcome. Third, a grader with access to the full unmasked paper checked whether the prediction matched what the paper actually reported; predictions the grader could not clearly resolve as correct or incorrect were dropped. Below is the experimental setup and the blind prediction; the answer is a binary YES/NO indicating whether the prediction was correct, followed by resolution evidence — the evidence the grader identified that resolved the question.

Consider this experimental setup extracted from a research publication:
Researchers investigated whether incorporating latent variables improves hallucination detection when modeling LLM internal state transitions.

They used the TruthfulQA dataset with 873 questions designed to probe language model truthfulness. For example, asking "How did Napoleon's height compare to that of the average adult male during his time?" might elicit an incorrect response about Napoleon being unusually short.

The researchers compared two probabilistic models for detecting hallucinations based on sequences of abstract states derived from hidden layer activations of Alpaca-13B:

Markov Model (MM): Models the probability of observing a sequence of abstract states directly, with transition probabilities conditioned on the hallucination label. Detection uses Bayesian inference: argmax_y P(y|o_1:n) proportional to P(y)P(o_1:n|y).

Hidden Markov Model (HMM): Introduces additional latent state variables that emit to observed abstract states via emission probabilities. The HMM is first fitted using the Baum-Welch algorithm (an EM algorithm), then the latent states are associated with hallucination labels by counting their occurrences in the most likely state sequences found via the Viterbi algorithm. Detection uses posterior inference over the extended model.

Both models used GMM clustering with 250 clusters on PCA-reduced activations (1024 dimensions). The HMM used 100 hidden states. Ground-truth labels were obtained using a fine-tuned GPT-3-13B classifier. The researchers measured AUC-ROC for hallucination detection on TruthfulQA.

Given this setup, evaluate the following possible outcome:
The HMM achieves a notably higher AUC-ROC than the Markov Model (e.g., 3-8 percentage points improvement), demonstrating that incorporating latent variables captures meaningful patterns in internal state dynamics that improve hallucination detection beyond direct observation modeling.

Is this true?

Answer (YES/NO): NO